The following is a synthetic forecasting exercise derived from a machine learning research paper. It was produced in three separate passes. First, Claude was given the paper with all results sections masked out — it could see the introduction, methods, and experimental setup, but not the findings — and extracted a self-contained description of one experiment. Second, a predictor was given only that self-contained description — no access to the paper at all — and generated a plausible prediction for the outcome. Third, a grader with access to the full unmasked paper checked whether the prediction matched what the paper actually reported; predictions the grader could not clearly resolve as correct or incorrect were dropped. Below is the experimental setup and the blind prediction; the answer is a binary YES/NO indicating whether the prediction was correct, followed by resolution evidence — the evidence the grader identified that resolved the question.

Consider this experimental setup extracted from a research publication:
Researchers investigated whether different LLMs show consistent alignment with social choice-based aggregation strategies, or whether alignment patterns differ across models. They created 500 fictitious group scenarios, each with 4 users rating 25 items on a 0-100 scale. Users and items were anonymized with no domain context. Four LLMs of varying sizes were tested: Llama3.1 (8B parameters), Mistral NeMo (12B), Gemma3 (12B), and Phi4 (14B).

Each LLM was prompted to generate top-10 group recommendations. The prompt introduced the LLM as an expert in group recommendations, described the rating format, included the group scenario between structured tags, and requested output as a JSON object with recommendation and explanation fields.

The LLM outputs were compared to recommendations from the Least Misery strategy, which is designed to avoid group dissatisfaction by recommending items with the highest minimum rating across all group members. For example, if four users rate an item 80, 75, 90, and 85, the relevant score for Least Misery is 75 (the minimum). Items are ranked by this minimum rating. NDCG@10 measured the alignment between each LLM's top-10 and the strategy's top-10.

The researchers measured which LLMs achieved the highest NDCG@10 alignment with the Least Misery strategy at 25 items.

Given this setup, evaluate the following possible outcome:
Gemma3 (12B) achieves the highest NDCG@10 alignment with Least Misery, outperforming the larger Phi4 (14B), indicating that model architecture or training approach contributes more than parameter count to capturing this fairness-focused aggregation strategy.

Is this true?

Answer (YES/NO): NO